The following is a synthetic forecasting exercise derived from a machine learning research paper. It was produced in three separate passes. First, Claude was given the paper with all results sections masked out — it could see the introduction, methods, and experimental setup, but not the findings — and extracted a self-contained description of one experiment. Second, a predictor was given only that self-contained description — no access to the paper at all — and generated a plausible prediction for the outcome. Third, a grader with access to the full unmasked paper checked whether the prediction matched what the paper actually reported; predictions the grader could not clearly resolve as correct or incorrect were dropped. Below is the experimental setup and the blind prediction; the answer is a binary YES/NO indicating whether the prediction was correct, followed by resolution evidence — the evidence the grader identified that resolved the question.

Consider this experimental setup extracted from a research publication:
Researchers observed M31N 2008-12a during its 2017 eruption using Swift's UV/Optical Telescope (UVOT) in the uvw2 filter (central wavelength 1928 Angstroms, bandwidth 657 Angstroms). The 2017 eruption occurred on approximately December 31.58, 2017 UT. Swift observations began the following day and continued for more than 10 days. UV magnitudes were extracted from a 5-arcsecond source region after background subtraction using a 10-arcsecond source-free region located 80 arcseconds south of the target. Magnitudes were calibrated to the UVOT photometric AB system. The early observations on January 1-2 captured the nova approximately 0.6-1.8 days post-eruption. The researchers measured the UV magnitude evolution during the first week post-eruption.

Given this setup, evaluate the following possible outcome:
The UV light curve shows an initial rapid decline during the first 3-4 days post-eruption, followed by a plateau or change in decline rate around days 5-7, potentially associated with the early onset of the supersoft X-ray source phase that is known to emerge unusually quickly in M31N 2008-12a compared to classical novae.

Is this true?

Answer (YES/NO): YES